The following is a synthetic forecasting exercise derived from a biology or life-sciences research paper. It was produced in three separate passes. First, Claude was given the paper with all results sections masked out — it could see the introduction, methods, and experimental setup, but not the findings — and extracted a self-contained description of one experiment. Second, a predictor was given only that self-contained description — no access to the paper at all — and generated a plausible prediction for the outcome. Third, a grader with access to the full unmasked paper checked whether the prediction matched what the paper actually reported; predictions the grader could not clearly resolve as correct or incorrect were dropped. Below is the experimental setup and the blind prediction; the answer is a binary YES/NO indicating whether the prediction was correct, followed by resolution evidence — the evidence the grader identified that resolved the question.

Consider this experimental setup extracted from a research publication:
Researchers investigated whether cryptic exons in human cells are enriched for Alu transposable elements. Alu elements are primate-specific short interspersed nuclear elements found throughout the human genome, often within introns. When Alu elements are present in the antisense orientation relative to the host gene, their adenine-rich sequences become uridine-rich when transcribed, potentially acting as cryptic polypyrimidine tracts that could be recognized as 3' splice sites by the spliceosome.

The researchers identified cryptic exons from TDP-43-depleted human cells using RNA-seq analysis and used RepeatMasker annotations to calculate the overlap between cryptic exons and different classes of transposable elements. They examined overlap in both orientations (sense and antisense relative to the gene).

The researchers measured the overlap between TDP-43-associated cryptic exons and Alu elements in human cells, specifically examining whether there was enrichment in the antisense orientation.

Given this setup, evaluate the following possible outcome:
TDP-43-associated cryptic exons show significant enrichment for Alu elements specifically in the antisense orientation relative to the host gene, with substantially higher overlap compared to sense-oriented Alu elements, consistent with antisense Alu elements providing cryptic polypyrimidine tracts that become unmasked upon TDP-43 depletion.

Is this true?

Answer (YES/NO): NO